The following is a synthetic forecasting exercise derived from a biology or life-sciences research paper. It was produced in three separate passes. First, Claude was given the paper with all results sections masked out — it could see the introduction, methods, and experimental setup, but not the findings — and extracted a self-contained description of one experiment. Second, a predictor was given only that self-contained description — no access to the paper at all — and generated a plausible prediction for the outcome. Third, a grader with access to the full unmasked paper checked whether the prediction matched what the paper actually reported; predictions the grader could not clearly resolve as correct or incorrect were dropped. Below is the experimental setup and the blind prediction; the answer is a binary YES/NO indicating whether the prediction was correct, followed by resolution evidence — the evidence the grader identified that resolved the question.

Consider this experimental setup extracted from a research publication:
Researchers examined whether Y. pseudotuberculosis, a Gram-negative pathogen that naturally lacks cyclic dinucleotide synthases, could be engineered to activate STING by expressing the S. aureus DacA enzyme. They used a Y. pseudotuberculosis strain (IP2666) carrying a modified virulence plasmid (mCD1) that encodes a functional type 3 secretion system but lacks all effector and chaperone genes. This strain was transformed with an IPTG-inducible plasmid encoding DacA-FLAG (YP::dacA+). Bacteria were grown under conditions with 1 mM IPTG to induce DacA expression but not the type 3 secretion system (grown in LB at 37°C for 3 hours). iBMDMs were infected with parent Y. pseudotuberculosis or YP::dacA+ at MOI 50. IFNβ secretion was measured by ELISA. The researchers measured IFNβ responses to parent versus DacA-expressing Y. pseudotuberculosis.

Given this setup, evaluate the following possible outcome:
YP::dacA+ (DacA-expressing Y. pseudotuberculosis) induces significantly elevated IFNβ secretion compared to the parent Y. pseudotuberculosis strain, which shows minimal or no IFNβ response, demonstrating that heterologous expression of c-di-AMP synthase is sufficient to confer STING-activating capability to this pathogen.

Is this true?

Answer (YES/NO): YES